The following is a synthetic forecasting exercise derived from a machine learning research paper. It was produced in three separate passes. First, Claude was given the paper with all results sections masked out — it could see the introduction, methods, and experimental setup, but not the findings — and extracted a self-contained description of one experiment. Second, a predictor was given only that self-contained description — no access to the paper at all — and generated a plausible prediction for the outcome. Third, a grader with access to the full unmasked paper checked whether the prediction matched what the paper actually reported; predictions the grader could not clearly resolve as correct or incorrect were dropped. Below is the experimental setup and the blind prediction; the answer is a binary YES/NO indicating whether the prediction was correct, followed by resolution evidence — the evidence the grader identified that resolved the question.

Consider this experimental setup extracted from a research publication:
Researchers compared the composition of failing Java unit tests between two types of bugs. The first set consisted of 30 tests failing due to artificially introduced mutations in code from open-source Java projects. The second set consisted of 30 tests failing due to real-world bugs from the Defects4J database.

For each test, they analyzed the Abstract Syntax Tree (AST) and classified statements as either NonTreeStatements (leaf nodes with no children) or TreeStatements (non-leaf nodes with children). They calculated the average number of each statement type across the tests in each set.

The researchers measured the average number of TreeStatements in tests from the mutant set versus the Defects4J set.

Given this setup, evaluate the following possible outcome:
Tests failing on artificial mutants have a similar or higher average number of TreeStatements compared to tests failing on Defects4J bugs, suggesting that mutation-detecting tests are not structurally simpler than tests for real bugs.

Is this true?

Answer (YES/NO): YES